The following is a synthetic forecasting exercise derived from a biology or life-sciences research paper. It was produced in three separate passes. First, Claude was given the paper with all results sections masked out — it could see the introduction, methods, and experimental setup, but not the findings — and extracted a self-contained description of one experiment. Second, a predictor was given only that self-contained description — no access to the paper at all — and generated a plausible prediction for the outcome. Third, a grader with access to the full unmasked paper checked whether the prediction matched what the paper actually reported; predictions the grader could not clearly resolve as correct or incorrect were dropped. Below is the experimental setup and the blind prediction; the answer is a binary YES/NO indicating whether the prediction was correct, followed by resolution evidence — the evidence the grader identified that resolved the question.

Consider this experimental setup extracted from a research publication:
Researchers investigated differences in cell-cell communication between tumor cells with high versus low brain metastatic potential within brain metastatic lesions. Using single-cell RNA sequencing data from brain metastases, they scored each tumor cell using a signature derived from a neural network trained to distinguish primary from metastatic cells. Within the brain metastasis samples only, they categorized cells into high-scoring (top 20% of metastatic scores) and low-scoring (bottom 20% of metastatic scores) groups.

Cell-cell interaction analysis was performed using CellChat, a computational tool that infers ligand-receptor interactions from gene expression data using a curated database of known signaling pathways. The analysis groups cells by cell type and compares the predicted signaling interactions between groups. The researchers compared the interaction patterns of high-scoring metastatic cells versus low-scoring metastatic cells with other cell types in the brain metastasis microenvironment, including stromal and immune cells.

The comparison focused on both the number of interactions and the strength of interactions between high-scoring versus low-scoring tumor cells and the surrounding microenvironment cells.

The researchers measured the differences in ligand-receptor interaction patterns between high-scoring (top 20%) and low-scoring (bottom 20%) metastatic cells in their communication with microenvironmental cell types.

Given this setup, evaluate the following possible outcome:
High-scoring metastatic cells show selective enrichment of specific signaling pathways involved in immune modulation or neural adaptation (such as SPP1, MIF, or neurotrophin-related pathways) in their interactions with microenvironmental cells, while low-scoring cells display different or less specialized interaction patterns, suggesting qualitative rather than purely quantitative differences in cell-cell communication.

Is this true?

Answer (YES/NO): NO